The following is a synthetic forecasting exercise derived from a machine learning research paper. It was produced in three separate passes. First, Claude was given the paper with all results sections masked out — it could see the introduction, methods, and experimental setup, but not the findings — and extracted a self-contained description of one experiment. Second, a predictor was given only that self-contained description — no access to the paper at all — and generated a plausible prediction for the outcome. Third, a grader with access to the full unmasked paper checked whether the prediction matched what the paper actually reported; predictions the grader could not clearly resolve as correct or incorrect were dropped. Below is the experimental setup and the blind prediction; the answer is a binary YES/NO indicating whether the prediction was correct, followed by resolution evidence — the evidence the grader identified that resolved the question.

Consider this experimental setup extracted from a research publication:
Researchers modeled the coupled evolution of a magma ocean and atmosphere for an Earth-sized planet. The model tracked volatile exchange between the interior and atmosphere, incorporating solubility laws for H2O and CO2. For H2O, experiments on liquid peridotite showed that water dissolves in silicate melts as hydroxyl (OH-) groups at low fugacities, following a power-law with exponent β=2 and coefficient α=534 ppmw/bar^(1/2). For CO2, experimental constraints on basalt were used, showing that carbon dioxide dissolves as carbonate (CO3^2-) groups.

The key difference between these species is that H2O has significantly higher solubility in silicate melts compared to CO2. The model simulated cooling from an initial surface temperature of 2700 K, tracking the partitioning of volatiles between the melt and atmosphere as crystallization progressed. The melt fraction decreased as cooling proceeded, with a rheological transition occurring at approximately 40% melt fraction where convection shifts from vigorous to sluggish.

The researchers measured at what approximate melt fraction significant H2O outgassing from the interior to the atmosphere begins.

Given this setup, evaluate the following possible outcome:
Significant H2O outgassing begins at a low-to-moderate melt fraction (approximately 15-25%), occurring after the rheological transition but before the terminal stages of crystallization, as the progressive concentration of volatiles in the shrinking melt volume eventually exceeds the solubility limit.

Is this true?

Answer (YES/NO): NO